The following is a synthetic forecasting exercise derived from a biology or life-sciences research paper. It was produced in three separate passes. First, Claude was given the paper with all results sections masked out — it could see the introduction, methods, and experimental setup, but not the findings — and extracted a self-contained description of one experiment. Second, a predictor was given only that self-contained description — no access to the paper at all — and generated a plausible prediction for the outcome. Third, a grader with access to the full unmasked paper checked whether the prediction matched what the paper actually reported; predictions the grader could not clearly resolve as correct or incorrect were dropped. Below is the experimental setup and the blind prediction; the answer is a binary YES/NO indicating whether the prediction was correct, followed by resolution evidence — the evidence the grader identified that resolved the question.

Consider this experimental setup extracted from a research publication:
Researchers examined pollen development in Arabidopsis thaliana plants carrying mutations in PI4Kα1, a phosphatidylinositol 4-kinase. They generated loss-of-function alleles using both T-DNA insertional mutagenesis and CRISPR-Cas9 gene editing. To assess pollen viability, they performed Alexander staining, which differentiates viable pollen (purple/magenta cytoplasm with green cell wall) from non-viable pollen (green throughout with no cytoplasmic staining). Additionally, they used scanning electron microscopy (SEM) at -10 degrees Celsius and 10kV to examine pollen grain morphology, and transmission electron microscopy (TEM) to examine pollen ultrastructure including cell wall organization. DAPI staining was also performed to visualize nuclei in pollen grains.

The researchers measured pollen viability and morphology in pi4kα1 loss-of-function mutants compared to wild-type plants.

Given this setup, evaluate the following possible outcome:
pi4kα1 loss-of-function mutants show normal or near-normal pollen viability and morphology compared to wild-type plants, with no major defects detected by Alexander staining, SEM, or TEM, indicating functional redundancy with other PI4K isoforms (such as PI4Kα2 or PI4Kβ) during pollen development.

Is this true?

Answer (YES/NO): NO